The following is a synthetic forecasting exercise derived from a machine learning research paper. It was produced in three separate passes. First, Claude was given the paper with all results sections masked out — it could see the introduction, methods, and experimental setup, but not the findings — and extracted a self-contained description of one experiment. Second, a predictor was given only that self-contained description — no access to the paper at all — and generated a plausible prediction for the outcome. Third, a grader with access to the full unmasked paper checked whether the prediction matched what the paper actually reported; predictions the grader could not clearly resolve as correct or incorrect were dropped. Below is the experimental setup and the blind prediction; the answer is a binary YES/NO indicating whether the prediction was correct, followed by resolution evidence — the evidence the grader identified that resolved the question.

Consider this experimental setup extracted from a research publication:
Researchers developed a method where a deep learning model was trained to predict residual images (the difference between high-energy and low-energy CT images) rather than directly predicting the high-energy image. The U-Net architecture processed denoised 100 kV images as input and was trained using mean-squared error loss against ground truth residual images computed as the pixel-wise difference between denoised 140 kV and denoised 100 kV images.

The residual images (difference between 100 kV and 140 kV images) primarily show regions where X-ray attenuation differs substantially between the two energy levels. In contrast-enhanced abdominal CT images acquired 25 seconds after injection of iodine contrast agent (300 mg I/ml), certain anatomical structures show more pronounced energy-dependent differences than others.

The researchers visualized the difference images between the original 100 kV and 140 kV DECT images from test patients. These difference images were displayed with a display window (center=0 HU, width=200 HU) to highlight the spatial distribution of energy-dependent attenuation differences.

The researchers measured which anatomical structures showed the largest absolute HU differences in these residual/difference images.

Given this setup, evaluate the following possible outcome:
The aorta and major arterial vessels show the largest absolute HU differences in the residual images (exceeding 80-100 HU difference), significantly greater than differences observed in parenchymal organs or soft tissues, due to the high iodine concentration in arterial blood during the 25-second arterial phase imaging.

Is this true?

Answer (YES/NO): NO